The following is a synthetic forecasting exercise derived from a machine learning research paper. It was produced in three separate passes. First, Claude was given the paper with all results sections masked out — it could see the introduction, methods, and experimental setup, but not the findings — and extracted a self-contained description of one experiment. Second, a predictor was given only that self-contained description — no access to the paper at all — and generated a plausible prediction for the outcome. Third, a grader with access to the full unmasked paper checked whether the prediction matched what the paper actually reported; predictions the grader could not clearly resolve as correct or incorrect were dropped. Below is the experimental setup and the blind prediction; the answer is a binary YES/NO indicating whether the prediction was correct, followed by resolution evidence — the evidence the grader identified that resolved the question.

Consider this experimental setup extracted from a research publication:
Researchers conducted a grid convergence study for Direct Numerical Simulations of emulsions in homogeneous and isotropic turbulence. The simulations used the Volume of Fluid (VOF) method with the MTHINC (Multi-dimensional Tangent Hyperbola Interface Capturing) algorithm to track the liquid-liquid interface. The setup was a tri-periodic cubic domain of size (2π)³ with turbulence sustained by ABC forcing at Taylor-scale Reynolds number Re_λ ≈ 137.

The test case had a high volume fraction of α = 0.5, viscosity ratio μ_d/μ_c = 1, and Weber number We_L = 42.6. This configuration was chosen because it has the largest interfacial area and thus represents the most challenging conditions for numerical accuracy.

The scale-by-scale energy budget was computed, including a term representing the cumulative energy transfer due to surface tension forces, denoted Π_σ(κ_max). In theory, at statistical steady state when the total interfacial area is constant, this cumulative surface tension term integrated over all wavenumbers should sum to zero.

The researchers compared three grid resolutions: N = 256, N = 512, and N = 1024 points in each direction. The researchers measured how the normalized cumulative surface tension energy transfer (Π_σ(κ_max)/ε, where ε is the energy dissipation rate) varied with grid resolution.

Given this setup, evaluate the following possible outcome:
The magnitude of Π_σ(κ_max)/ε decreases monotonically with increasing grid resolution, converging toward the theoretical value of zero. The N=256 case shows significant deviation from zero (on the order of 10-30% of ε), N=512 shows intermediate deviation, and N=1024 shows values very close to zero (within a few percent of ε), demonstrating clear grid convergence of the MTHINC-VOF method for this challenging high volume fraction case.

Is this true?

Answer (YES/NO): NO